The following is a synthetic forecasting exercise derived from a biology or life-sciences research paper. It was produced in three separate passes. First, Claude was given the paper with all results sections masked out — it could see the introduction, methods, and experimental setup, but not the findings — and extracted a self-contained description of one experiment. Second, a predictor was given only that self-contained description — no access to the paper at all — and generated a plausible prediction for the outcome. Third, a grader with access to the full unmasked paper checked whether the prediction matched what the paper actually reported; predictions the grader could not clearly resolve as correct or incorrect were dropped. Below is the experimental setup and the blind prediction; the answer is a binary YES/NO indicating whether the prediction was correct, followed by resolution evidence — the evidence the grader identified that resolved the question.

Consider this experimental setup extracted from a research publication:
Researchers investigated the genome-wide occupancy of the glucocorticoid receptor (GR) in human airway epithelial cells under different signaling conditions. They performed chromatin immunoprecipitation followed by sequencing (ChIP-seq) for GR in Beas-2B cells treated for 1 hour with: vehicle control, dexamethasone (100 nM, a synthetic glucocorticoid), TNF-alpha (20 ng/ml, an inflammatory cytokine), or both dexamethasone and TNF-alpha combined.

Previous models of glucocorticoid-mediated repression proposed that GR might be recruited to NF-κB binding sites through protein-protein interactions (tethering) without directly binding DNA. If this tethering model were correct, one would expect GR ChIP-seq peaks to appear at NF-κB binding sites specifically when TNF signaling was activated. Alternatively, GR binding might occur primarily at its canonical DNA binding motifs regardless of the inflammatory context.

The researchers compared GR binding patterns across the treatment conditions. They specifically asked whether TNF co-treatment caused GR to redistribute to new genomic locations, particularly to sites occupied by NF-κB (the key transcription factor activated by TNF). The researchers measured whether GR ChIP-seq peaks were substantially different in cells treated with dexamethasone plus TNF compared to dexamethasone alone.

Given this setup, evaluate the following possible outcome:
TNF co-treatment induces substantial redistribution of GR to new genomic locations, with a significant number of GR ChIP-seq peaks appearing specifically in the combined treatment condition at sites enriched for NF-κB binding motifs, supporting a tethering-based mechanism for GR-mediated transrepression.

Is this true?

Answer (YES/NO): NO